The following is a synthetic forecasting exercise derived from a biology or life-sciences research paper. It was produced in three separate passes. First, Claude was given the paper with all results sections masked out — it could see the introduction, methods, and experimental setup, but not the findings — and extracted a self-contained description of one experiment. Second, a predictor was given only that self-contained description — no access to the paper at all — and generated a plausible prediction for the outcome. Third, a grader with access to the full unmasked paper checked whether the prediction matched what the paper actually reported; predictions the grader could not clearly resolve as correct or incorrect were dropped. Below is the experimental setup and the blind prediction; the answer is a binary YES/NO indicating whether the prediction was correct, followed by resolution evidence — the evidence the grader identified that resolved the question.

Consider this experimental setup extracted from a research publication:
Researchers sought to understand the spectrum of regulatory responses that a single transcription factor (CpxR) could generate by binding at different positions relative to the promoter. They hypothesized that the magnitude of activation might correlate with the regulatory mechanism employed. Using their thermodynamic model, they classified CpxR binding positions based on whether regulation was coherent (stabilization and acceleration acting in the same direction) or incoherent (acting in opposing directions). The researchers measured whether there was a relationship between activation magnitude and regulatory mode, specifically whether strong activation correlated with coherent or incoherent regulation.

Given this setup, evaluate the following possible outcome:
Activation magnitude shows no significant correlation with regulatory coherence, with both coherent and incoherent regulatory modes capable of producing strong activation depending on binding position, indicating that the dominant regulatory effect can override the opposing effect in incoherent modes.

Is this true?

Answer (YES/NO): NO